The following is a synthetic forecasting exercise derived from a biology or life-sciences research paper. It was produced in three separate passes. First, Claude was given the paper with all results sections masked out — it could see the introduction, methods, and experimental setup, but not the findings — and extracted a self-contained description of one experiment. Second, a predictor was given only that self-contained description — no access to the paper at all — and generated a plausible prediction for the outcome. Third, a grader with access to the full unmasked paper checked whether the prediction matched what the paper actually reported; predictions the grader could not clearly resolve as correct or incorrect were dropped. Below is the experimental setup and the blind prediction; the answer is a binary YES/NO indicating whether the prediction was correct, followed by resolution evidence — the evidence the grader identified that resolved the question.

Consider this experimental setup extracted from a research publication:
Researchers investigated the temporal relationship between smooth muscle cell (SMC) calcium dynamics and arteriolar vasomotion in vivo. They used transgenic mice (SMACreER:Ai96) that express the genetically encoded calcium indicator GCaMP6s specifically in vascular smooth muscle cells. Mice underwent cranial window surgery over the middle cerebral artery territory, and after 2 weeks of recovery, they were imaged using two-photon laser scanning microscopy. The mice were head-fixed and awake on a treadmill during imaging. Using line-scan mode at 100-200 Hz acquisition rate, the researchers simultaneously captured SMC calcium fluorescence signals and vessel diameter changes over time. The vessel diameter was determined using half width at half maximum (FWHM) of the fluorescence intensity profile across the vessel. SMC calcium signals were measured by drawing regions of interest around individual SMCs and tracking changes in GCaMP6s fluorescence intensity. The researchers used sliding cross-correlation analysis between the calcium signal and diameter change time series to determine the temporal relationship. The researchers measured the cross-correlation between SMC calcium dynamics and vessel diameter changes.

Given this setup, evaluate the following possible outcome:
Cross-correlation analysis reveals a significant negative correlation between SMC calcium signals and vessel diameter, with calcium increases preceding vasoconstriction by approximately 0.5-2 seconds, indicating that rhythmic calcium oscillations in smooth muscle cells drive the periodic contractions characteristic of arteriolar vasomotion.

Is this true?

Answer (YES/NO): NO